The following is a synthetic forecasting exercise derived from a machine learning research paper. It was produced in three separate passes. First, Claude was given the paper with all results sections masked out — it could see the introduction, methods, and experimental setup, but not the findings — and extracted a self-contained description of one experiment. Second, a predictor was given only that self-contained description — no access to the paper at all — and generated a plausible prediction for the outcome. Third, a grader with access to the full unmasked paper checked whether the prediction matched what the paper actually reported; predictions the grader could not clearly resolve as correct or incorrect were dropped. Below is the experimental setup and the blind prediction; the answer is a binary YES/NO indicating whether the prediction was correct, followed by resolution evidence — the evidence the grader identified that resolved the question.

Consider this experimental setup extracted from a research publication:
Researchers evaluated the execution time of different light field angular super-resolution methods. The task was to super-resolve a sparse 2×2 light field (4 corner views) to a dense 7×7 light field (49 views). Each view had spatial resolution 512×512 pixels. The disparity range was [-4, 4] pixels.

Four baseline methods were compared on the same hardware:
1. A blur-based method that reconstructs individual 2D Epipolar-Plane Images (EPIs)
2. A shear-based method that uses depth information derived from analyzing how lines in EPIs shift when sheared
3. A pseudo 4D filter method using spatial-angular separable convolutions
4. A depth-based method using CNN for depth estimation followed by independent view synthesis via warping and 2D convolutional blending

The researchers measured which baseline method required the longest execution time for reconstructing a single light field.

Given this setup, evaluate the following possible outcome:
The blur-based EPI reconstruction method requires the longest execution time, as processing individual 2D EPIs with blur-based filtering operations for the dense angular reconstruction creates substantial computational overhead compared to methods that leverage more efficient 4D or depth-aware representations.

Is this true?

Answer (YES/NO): YES